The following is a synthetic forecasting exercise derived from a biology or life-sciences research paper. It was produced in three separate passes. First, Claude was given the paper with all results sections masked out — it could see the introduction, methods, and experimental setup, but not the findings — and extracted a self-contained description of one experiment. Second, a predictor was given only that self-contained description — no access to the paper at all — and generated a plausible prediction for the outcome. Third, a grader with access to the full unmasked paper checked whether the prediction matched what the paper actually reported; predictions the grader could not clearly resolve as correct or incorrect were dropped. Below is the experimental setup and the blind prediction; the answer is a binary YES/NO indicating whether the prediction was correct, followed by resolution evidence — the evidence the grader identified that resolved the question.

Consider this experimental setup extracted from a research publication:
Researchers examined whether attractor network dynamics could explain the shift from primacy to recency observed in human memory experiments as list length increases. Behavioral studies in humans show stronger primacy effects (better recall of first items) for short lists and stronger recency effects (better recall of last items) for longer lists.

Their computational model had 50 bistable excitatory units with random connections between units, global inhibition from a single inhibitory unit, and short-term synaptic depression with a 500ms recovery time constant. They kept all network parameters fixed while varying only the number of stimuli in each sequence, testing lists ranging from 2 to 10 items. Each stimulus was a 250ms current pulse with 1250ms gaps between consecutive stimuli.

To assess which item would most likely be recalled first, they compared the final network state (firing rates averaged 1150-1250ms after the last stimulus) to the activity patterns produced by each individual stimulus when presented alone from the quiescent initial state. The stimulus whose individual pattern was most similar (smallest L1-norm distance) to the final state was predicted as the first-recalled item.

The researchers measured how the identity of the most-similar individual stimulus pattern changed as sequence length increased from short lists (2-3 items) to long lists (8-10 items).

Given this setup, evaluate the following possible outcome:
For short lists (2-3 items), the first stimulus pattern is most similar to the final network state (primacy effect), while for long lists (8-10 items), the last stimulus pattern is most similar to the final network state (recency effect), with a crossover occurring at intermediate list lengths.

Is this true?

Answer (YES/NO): YES